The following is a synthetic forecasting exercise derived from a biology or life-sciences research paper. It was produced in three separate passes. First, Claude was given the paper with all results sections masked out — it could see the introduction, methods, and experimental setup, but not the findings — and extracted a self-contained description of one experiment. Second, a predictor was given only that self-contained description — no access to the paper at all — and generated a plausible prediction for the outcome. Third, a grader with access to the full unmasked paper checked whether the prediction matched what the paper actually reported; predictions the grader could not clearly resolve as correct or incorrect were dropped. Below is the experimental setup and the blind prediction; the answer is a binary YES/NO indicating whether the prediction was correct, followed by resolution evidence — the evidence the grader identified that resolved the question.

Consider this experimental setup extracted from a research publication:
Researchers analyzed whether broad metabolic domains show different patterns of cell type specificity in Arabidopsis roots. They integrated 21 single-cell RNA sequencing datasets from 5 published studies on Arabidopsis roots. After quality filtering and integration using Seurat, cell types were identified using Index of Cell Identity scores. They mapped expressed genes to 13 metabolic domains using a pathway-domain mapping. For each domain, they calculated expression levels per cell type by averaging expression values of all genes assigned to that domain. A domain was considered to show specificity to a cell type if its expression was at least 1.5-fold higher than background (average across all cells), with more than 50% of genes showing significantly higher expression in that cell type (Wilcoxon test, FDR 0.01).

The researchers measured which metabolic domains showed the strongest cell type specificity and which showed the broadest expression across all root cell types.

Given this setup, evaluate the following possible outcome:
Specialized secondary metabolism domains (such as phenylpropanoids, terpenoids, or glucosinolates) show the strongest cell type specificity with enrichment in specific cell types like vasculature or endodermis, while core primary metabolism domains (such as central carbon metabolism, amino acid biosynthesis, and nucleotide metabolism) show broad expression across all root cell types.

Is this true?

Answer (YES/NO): NO